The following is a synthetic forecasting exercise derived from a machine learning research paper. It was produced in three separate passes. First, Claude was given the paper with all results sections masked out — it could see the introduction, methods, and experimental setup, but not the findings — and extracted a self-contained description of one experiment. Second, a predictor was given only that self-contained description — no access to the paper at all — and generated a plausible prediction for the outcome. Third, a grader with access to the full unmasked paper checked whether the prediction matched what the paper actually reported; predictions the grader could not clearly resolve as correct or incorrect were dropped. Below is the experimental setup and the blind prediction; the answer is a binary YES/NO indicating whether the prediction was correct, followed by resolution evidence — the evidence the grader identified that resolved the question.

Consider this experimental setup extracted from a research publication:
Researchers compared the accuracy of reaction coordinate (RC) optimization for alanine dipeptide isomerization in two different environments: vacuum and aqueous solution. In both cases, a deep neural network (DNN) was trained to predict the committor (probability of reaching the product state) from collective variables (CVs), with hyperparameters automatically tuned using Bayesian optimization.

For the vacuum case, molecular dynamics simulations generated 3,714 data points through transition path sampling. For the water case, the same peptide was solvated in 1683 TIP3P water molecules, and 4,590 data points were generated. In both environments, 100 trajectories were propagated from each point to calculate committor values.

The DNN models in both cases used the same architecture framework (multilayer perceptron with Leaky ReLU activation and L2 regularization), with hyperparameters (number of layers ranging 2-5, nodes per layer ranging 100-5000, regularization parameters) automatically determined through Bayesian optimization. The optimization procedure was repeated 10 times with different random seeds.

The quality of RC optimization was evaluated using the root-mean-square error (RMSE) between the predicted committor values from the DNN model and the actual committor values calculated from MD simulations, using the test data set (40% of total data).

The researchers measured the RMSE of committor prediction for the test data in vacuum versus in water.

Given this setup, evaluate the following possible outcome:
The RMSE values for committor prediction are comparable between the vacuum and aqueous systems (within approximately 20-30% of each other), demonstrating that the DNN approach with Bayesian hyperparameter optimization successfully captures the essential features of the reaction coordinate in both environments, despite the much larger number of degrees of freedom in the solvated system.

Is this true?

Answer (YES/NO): NO